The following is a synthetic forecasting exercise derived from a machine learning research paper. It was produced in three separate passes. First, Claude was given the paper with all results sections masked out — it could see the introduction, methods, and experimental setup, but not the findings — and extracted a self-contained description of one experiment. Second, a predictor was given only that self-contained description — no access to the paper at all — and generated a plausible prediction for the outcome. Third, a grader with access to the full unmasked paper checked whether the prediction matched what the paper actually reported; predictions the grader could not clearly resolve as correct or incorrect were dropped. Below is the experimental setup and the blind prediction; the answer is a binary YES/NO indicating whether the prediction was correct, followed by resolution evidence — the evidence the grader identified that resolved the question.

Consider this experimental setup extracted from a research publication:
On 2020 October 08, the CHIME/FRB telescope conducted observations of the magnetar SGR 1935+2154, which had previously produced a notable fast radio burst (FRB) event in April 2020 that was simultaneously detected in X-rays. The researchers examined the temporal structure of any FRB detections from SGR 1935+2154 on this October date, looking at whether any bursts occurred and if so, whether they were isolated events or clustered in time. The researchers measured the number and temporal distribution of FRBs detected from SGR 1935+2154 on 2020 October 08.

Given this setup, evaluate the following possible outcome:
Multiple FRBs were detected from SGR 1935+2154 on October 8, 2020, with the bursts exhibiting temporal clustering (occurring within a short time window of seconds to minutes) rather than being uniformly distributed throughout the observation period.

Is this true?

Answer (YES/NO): YES